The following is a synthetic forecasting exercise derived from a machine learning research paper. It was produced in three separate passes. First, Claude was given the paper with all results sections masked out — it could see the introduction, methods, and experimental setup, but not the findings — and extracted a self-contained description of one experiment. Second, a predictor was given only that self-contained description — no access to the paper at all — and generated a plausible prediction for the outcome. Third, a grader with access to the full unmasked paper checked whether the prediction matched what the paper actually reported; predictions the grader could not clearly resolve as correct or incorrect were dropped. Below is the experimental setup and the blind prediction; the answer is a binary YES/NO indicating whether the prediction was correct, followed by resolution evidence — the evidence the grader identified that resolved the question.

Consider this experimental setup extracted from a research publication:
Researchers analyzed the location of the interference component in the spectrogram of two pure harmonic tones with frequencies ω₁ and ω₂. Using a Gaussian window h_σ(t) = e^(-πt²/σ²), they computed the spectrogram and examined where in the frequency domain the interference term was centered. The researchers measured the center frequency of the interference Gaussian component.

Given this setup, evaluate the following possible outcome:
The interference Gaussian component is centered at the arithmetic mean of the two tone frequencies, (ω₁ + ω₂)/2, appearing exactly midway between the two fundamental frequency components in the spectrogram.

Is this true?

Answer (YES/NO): YES